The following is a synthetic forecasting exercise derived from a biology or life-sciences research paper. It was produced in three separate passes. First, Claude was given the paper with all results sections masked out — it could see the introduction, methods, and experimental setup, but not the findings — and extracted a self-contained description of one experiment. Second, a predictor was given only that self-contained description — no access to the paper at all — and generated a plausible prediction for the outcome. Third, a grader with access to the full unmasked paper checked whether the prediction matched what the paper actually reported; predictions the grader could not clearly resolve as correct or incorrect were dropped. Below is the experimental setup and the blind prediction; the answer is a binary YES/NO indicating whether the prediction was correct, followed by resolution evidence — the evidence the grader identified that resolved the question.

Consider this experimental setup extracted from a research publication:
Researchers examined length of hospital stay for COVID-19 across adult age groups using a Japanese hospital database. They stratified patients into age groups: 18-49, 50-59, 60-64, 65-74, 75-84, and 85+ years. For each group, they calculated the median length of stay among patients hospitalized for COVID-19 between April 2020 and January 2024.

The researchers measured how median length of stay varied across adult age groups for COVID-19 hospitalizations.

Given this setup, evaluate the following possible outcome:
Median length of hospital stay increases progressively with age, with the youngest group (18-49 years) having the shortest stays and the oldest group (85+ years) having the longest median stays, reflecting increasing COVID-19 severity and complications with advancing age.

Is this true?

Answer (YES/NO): YES